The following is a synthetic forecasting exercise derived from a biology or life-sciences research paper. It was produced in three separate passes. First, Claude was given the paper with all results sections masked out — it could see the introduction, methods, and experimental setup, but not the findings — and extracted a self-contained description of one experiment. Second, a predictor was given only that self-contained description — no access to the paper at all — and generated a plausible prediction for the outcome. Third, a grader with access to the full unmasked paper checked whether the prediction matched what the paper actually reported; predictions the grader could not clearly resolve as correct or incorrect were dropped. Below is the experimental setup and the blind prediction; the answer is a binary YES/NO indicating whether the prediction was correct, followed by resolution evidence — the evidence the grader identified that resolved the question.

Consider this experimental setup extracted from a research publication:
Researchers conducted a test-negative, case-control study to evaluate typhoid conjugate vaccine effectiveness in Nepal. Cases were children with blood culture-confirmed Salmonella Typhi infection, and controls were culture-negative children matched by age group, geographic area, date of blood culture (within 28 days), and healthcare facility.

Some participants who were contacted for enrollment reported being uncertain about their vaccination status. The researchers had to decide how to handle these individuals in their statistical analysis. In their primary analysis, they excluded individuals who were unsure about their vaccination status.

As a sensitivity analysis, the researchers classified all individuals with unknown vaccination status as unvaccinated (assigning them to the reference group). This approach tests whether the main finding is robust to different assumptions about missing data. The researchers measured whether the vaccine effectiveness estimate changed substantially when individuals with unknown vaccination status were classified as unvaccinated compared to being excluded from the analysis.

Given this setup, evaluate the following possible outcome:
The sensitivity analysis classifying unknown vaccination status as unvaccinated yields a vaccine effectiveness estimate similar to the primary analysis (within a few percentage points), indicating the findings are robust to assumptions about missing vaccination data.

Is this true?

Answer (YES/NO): YES